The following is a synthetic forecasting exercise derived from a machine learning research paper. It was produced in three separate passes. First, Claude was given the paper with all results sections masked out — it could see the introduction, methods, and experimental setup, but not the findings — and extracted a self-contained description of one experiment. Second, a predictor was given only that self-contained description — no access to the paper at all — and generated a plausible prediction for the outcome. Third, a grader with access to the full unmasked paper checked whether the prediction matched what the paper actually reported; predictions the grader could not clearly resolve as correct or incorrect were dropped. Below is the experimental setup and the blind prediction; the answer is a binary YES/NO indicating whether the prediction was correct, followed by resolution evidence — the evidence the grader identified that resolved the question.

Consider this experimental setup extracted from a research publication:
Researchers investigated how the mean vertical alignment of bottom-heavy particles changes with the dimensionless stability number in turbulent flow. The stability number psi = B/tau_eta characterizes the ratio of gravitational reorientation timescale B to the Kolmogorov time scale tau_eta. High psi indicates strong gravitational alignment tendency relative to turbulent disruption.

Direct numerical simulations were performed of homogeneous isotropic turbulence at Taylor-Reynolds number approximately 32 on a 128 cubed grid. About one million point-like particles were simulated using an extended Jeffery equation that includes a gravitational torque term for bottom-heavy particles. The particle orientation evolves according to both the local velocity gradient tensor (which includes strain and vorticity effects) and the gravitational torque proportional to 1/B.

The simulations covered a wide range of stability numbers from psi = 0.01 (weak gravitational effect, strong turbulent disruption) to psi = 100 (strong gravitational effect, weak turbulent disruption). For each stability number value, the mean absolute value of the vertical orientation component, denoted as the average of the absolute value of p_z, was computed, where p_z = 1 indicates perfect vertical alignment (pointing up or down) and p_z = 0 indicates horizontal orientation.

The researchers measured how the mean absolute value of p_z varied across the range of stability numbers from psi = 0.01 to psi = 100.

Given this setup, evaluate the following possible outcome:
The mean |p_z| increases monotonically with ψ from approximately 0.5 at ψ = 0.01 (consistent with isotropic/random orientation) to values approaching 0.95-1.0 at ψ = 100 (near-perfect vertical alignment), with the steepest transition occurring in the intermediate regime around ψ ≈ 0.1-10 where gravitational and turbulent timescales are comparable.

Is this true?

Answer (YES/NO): NO